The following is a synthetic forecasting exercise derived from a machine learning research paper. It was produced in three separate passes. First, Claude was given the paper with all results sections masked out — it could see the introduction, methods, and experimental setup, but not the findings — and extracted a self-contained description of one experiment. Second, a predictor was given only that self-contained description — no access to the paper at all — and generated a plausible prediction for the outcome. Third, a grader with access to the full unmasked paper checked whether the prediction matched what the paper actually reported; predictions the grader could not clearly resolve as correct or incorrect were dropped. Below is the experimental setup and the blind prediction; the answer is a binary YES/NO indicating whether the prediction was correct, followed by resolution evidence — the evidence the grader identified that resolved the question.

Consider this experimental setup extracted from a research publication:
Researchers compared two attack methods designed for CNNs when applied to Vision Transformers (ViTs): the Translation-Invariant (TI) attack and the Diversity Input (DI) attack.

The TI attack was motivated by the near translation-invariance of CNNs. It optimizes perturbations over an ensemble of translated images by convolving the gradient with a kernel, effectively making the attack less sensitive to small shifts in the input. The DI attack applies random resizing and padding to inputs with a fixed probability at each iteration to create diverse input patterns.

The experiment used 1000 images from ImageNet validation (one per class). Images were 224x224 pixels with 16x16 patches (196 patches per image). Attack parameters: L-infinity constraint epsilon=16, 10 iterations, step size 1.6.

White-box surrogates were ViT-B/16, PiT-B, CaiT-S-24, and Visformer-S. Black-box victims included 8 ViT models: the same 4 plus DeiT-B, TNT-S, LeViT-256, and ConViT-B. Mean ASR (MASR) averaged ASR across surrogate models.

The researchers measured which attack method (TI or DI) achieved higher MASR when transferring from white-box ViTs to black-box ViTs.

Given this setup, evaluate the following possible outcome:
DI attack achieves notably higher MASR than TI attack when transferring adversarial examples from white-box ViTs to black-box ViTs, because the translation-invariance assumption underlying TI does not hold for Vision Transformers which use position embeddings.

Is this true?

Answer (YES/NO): YES